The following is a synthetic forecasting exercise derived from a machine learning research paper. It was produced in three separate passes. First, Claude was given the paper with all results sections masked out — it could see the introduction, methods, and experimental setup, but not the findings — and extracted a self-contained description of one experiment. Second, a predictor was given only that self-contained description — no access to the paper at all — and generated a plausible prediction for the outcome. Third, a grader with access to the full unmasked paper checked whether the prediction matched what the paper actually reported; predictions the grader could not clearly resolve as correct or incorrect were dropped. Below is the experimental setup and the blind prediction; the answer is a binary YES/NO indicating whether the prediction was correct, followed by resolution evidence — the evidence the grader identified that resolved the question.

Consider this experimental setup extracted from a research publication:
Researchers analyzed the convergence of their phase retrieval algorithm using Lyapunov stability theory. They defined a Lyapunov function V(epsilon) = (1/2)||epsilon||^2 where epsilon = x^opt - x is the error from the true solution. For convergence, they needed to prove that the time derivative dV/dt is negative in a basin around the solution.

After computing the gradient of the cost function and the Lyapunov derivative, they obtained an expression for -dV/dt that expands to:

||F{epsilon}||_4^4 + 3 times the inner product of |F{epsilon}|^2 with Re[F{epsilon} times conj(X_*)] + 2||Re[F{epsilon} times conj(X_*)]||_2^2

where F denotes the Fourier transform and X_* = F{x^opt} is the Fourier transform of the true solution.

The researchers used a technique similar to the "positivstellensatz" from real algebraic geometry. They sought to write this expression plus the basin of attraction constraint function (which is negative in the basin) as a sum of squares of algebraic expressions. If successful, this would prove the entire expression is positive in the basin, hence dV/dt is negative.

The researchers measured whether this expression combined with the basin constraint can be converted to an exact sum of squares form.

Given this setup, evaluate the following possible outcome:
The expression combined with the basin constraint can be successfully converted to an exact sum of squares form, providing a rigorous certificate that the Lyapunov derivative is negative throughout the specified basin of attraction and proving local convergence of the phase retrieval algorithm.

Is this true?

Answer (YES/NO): YES